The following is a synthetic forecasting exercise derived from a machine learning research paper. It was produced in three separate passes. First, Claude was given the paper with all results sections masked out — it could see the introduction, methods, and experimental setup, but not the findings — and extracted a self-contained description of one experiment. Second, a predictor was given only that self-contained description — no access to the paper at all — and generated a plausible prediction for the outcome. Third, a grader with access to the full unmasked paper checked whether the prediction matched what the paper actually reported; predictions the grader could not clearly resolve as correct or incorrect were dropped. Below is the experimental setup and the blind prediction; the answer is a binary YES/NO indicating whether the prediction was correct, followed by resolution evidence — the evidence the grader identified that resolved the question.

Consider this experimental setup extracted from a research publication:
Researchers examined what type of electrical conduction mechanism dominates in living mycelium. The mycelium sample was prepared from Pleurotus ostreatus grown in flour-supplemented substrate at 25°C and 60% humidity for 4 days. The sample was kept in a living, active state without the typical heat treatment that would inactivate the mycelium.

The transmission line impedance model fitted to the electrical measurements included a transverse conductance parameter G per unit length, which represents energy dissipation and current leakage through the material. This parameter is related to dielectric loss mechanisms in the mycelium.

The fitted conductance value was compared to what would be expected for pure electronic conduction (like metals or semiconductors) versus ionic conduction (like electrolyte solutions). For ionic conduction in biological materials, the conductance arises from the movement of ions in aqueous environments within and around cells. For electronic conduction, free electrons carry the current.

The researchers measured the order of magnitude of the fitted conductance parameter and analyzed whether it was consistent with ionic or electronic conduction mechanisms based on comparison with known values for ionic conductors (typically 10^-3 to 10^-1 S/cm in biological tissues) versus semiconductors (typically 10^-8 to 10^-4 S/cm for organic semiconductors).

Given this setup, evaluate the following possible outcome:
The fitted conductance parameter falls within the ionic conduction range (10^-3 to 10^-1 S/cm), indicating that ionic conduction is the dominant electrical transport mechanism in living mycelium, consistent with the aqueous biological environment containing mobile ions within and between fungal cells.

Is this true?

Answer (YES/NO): YES